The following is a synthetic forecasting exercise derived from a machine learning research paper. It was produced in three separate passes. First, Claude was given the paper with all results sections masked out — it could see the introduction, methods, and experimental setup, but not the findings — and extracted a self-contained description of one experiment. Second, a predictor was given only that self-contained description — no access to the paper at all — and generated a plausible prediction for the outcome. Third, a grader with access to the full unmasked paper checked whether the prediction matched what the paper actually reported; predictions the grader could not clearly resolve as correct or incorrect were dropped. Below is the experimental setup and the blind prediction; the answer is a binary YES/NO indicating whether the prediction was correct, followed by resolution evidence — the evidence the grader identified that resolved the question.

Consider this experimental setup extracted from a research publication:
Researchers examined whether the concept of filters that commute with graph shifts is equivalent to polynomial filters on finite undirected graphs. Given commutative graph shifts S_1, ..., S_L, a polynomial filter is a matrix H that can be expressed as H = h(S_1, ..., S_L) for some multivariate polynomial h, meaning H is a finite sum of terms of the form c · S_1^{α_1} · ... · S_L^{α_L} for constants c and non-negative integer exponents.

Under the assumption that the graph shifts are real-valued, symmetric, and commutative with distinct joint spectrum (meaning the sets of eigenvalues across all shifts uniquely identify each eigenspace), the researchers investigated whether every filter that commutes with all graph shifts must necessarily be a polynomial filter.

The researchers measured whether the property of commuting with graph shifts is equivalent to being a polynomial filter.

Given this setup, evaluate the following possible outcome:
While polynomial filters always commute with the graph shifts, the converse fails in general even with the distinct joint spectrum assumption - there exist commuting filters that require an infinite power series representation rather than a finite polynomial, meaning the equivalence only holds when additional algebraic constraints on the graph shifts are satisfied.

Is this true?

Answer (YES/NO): NO